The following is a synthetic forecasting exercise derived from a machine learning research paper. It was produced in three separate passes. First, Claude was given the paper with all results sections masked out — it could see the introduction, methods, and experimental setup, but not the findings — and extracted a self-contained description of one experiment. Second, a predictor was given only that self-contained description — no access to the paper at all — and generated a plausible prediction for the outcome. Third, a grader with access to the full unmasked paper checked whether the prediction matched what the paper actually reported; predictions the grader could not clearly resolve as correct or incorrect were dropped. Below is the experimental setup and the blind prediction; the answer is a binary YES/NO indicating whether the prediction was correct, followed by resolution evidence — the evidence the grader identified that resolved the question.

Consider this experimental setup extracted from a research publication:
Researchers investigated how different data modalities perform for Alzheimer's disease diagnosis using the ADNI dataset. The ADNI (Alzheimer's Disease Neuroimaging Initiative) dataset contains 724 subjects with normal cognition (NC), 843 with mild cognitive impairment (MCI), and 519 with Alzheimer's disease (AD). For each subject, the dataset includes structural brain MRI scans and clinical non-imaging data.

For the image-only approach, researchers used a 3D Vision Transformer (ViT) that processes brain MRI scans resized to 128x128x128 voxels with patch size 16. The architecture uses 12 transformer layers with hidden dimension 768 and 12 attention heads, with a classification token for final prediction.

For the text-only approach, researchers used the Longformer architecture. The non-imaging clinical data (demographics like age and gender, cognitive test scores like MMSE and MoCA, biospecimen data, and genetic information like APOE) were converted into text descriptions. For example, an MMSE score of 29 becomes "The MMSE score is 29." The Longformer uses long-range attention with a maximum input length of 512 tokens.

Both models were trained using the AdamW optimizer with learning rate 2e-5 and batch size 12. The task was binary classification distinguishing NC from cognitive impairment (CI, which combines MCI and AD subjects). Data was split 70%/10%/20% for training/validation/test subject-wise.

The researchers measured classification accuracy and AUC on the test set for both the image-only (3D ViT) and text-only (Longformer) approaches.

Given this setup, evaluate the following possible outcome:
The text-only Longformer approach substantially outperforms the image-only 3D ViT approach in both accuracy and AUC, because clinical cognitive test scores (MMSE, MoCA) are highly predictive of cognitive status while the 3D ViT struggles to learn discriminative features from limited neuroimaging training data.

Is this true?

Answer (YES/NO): YES